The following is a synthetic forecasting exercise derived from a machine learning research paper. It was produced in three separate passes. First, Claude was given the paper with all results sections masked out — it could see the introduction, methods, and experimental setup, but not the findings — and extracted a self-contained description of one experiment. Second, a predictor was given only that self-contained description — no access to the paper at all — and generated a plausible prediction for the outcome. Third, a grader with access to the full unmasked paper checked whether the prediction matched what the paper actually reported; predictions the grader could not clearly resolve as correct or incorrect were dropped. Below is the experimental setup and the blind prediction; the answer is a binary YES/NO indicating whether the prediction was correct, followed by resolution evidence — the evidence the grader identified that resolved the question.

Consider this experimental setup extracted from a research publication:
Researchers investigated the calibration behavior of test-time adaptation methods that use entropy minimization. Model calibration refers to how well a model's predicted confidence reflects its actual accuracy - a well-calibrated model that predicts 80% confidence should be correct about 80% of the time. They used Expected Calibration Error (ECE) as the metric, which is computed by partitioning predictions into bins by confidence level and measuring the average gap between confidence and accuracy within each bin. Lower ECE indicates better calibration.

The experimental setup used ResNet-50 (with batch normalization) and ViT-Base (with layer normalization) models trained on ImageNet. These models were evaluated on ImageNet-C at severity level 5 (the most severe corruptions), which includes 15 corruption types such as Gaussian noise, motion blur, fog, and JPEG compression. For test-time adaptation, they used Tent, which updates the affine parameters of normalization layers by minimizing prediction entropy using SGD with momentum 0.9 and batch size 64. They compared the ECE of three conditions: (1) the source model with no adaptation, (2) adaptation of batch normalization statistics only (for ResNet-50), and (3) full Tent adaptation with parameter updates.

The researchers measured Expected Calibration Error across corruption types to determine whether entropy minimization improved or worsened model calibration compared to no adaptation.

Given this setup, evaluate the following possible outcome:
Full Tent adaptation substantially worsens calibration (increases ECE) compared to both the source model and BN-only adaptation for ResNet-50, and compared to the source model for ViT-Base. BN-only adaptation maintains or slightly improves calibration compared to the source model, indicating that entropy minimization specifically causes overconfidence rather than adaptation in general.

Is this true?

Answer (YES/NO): NO